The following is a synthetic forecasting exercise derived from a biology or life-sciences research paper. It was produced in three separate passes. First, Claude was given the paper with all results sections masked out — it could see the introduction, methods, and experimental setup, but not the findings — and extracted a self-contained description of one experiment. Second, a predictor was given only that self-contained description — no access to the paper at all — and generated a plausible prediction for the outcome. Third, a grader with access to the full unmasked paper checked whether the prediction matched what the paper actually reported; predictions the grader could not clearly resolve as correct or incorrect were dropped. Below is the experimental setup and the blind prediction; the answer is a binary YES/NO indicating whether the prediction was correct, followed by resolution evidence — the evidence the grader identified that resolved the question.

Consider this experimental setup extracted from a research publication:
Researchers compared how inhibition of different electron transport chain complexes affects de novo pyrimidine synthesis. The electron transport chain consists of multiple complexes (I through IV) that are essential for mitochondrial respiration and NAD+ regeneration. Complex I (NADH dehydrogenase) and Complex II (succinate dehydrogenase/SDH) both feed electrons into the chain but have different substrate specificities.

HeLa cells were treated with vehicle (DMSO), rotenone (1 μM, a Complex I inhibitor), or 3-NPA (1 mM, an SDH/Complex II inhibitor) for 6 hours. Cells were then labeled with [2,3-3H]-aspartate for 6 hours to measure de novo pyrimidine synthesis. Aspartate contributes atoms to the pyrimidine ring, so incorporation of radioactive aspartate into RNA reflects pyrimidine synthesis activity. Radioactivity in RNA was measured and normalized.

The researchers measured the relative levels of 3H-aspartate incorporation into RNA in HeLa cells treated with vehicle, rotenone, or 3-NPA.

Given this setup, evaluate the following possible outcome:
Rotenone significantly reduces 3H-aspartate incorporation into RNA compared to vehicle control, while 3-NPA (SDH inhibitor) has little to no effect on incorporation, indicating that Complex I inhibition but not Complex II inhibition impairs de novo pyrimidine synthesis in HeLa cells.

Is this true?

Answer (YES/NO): NO